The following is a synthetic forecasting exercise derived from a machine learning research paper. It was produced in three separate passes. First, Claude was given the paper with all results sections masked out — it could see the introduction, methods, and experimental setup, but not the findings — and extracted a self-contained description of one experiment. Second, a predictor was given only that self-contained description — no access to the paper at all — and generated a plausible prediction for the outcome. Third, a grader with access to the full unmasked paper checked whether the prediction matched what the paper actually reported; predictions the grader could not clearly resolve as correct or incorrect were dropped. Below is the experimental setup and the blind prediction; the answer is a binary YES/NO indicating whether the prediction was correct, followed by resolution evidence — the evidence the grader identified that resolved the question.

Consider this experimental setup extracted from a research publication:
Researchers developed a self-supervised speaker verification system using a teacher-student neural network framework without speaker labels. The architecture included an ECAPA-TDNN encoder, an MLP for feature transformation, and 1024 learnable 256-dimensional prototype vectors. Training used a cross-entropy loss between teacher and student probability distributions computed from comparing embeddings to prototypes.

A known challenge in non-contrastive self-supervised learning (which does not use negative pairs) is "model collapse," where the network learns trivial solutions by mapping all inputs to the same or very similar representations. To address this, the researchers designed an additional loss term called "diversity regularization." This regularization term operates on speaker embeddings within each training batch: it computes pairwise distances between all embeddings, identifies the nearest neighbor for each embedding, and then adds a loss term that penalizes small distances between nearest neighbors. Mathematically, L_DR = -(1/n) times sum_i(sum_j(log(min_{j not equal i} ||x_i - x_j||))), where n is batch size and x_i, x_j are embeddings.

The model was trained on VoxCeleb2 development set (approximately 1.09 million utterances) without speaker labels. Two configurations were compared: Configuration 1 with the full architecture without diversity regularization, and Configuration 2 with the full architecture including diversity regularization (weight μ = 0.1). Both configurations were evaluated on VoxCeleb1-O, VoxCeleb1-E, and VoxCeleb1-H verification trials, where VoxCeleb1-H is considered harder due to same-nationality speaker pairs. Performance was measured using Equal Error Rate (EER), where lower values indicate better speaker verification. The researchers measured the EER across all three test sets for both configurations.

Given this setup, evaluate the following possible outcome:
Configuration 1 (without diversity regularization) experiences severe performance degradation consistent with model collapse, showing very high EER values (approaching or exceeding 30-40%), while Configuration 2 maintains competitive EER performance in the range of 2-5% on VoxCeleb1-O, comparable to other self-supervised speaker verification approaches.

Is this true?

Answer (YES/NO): NO